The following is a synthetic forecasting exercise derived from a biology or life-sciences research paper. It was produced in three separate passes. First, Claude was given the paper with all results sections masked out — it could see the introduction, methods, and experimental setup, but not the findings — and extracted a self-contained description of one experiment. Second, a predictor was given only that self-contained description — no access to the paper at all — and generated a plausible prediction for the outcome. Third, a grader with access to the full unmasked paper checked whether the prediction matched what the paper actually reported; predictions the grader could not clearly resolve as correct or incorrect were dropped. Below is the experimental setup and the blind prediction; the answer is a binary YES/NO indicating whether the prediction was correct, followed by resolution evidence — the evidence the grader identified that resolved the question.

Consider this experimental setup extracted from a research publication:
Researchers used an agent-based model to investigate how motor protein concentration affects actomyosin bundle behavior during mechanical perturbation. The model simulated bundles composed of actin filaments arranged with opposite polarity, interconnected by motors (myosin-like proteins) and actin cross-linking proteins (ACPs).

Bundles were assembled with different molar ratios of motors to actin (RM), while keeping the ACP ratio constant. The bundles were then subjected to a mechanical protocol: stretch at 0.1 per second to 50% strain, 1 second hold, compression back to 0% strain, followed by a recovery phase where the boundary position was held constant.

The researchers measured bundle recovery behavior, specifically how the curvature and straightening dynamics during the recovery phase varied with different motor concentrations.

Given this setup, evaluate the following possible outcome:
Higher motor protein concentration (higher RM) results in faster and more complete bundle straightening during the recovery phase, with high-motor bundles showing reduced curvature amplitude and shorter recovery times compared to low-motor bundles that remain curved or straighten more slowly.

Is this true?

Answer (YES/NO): NO